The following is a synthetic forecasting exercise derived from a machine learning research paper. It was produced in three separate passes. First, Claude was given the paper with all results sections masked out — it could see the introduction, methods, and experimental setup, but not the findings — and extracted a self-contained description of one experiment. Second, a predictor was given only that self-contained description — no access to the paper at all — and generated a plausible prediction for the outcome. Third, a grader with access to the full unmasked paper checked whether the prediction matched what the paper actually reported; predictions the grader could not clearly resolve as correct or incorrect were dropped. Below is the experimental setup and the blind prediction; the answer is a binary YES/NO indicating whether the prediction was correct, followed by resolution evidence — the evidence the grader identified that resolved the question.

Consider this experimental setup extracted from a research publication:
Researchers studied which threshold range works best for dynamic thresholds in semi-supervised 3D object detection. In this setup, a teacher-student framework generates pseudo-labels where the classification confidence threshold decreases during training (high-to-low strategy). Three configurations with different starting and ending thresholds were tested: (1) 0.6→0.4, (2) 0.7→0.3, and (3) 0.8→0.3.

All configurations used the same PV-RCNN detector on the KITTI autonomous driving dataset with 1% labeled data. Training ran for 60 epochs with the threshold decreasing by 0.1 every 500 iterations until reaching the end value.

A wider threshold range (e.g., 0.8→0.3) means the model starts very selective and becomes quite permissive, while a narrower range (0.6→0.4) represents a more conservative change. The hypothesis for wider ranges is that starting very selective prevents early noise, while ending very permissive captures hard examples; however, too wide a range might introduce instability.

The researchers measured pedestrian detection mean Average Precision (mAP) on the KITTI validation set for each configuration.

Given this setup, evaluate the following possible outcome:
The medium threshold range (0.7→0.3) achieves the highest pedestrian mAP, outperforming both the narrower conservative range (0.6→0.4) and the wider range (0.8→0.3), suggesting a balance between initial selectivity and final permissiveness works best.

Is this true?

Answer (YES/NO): YES